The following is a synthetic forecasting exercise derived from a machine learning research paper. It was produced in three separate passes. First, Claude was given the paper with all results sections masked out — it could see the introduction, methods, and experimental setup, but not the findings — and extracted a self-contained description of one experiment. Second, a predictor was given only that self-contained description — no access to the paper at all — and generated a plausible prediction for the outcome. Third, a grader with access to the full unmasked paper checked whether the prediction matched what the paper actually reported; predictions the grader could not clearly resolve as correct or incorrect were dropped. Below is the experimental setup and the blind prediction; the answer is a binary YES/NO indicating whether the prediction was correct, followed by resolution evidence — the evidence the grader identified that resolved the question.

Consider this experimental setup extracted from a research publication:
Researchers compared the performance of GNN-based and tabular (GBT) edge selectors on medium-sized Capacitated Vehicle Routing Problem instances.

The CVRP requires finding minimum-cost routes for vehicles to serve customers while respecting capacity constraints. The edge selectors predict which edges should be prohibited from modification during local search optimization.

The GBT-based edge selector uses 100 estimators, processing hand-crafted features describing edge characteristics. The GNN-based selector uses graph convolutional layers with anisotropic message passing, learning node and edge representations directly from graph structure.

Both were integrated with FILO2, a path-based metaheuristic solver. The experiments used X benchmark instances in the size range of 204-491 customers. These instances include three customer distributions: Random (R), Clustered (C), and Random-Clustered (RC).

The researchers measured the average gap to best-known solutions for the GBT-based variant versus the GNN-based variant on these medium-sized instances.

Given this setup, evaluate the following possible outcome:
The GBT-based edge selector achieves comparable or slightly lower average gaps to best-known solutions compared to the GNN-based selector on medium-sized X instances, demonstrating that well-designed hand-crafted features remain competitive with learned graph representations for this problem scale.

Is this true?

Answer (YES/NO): YES